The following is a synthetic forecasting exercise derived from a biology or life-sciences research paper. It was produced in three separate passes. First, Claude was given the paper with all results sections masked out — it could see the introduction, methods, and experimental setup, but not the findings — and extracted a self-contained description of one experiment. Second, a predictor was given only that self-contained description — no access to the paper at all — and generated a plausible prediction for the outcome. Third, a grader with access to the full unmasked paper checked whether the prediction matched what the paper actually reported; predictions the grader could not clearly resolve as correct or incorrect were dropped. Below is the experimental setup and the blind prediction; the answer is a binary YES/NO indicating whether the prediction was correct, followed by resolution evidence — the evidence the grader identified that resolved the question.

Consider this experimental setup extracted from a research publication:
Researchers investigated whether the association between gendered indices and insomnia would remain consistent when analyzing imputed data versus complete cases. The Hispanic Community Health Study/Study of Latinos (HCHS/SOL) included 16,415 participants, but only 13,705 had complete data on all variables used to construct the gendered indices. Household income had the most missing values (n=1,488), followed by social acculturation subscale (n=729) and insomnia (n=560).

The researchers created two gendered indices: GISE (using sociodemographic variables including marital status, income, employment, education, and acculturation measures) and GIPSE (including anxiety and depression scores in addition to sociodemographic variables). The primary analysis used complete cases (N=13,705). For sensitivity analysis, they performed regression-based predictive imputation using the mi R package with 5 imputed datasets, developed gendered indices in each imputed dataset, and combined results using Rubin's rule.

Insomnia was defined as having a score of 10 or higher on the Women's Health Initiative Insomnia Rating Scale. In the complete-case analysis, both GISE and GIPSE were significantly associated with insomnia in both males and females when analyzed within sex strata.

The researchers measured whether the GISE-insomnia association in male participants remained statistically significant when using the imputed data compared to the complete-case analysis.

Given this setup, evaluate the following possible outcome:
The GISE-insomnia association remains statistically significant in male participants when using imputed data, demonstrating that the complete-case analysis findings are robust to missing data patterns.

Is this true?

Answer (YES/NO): NO